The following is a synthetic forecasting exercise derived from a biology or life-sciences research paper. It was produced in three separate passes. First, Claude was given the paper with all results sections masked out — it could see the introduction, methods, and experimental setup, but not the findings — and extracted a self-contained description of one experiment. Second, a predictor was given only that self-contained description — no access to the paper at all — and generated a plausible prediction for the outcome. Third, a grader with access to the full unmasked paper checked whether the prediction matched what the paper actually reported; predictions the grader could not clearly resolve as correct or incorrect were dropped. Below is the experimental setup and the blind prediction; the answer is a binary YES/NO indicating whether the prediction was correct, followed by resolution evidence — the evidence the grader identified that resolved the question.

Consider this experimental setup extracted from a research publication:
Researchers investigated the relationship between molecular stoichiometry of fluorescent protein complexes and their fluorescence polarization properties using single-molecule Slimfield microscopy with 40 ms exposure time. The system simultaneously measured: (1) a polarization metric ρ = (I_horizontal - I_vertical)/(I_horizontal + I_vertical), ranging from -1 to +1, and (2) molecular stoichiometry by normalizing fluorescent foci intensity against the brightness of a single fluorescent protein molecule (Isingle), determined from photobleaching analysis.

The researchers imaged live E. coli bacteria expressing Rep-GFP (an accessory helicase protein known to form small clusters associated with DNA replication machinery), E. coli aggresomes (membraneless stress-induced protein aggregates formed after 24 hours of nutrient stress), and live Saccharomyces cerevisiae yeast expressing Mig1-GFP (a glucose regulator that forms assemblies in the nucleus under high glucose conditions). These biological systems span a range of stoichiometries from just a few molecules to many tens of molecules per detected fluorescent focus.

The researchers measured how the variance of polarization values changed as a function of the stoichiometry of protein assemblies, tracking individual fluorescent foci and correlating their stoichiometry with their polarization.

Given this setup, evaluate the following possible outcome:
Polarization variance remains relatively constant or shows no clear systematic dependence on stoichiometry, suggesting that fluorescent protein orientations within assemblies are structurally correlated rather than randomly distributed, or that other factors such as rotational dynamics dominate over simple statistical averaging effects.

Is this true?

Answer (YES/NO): NO